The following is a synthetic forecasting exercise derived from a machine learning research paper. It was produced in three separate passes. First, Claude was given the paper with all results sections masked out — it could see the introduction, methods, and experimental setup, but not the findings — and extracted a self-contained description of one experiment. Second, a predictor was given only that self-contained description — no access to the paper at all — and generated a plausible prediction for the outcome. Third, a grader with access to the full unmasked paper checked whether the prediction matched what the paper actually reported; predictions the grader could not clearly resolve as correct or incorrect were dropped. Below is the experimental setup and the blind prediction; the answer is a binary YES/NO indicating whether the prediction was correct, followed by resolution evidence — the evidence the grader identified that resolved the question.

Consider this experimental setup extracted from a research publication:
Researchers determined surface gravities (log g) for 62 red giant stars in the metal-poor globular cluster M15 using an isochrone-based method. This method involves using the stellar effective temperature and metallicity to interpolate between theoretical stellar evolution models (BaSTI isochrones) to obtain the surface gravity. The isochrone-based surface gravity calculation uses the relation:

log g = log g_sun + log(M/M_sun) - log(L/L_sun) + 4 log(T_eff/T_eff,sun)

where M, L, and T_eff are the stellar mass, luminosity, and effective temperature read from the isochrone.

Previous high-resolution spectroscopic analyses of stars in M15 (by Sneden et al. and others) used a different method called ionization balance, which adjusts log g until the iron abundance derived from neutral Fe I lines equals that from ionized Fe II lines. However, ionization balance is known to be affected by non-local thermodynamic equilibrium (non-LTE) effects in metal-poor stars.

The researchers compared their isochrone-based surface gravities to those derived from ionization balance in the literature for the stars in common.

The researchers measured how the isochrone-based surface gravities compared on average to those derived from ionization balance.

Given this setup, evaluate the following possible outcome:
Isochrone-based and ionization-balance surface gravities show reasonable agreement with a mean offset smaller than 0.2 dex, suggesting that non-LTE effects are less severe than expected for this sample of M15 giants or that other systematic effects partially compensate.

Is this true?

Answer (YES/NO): YES